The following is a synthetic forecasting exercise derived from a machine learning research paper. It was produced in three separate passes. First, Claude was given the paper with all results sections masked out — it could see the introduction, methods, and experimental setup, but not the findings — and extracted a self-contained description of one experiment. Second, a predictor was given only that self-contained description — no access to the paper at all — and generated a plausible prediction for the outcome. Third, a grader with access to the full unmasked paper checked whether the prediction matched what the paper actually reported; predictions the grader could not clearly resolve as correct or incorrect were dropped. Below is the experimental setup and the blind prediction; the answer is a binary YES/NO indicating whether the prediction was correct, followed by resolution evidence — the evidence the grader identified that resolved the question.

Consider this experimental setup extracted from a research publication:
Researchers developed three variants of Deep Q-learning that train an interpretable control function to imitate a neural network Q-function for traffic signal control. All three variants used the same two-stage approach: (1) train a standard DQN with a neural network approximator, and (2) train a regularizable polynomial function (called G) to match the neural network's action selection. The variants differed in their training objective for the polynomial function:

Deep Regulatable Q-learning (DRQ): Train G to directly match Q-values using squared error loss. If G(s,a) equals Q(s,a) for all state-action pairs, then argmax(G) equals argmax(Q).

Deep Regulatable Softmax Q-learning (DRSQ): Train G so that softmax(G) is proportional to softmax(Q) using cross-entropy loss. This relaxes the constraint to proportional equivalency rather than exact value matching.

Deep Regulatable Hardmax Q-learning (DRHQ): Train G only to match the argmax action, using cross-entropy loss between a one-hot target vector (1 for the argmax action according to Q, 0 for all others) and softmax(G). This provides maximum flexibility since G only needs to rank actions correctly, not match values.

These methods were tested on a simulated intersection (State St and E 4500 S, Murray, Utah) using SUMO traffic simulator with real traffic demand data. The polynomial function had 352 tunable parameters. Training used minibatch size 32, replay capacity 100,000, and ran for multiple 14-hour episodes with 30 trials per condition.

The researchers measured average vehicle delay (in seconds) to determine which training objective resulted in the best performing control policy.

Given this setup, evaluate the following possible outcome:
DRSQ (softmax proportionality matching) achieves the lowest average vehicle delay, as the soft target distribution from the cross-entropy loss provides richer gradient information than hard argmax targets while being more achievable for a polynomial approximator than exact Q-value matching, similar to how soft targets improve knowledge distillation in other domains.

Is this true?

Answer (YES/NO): NO